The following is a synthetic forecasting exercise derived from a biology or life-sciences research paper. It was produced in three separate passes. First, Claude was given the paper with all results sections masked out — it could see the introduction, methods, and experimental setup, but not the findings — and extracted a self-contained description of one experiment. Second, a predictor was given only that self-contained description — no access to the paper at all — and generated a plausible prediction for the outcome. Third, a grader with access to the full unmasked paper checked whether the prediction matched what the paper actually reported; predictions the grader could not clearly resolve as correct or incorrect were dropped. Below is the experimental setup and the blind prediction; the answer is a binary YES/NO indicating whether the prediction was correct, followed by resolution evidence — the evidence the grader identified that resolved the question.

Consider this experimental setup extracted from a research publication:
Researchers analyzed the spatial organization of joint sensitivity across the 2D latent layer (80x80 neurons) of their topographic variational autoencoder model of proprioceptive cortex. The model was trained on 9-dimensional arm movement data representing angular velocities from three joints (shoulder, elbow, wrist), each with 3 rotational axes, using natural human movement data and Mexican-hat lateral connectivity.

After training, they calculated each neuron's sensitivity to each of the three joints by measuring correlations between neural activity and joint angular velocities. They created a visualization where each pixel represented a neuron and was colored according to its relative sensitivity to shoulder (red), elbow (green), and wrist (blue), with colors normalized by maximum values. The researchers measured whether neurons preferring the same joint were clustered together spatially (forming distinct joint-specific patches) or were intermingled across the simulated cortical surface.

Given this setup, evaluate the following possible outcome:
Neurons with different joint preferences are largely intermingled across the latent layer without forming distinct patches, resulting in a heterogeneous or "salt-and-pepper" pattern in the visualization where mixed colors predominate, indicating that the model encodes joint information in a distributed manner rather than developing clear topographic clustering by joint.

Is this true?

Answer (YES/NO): NO